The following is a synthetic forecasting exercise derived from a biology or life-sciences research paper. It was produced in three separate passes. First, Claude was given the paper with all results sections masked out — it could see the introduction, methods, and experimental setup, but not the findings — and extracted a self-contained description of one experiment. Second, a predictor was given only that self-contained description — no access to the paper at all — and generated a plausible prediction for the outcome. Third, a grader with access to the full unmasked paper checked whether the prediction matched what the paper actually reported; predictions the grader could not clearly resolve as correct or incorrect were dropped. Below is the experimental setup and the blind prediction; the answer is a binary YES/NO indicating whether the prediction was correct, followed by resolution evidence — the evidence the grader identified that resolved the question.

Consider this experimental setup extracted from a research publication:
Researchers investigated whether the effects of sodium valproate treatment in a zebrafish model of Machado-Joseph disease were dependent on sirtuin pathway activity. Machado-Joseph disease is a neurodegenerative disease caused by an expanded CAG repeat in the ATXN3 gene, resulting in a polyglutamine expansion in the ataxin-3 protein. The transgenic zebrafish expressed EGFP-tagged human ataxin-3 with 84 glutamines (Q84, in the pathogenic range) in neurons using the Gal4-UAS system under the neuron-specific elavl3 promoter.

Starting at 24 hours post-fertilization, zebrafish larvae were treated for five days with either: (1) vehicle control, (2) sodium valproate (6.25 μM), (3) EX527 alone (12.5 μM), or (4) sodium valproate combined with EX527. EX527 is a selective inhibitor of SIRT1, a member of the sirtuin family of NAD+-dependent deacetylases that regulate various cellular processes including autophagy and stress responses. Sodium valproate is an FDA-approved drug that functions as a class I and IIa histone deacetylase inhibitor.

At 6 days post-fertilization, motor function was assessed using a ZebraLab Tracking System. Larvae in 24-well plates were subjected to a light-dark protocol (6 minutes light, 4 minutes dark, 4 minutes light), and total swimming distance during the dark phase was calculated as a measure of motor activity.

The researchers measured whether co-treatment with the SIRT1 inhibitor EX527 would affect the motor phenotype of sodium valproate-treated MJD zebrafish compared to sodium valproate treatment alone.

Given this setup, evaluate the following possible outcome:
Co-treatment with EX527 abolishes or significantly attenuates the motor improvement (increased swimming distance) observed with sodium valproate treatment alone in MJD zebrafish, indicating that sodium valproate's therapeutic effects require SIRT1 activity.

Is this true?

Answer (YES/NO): YES